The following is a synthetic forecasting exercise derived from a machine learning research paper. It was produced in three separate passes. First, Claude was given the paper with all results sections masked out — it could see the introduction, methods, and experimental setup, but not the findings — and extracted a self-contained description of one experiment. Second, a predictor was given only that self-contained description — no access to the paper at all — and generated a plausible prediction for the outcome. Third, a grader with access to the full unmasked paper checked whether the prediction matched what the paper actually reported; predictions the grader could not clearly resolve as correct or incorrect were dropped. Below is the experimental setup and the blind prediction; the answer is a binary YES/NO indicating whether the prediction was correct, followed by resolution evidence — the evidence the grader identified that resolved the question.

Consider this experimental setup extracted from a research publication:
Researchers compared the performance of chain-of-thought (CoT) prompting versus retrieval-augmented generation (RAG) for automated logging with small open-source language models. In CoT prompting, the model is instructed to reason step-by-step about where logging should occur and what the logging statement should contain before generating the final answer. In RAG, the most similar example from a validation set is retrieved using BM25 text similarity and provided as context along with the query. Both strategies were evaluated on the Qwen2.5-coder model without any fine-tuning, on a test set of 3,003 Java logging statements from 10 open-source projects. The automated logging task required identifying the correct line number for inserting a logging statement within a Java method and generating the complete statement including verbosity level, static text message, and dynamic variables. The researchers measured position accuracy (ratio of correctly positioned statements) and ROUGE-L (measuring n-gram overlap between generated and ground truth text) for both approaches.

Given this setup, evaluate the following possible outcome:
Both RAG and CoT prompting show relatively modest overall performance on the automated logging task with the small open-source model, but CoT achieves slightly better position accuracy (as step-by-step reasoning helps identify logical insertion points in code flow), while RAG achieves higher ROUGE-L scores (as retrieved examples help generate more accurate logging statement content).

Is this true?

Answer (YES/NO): NO